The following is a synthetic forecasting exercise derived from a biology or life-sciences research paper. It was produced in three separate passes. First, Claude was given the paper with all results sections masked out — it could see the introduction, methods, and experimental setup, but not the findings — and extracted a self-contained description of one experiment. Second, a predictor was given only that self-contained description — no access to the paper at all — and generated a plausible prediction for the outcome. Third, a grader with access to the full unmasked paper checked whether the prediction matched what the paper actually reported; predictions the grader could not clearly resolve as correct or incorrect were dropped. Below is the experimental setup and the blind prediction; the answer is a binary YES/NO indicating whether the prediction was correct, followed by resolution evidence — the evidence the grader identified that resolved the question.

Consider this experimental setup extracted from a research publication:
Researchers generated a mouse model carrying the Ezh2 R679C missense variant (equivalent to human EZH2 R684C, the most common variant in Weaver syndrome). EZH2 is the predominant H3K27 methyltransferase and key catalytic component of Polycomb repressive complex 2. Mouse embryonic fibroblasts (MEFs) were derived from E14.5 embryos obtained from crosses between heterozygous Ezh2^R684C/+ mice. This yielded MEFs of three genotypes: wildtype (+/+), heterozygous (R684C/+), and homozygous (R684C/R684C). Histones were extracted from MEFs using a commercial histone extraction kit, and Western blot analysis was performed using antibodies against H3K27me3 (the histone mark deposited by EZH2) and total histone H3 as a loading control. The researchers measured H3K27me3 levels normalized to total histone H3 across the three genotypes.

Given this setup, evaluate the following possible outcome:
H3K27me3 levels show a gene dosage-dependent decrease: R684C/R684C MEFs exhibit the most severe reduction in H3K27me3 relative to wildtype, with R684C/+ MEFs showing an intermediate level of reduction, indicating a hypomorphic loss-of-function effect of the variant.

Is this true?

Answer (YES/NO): NO